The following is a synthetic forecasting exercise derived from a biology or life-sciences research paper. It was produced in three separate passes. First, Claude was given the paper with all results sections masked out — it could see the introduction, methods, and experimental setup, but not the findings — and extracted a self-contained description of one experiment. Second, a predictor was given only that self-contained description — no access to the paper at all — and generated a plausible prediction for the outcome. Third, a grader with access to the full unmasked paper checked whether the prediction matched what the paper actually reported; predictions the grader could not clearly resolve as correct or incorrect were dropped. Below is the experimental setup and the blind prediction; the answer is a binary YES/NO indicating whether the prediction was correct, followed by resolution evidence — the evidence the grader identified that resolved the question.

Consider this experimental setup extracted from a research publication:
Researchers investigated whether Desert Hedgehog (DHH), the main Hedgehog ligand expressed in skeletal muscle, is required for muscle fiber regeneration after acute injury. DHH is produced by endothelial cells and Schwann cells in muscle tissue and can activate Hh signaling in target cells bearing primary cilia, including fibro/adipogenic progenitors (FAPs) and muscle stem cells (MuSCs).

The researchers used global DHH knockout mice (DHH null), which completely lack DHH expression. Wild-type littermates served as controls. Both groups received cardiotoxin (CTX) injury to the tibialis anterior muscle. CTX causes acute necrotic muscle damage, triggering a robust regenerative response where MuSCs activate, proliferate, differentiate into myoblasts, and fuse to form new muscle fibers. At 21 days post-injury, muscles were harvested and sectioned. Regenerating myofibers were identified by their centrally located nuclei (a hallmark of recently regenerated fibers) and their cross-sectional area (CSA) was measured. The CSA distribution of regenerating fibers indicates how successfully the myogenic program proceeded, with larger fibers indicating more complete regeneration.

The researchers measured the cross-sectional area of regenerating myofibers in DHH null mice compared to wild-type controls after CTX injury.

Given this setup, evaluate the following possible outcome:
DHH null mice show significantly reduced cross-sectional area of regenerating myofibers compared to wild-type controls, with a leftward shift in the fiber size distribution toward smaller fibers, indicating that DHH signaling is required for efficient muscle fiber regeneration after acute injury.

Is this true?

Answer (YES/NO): YES